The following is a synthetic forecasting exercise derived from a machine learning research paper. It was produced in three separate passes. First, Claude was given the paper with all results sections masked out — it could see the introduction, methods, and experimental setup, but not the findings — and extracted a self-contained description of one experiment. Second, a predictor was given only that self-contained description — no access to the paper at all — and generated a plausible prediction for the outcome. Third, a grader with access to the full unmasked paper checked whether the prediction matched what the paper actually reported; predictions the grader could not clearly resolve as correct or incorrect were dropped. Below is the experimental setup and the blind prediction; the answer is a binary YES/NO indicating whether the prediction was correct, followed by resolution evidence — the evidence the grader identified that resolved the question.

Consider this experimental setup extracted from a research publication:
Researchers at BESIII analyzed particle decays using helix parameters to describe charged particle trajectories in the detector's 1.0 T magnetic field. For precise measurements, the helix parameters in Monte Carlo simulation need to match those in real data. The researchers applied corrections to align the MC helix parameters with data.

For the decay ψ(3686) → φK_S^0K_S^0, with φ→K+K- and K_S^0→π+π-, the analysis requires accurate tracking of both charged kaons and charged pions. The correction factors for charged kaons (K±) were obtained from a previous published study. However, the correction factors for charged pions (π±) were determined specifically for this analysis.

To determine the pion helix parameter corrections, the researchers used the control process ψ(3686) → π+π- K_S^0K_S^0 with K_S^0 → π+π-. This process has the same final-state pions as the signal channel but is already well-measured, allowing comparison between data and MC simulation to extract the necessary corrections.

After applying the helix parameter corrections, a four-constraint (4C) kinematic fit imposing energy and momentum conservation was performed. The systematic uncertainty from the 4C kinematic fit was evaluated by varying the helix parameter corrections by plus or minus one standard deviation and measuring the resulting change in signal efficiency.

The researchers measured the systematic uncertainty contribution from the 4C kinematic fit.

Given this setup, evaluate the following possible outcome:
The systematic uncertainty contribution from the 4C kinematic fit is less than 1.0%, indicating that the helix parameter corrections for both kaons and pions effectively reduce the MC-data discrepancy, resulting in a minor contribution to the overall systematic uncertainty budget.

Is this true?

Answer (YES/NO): NO